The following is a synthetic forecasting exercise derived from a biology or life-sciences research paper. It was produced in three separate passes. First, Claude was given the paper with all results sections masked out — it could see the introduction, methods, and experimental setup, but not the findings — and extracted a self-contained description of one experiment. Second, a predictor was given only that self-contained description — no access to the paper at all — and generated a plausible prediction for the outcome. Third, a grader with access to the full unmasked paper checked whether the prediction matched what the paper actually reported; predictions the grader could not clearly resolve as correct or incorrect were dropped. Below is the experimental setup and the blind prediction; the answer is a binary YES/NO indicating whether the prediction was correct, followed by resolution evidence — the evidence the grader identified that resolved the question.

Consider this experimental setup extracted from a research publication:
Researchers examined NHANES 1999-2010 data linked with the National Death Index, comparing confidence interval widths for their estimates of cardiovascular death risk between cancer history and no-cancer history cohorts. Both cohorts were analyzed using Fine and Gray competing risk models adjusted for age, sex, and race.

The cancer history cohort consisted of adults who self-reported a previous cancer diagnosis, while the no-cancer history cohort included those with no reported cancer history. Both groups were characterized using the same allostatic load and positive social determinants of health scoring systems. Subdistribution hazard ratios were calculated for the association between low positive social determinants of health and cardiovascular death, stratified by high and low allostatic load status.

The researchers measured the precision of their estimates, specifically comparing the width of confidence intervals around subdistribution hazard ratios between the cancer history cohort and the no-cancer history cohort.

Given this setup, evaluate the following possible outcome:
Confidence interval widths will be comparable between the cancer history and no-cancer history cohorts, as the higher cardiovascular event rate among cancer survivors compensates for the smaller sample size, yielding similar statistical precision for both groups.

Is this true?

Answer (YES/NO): NO